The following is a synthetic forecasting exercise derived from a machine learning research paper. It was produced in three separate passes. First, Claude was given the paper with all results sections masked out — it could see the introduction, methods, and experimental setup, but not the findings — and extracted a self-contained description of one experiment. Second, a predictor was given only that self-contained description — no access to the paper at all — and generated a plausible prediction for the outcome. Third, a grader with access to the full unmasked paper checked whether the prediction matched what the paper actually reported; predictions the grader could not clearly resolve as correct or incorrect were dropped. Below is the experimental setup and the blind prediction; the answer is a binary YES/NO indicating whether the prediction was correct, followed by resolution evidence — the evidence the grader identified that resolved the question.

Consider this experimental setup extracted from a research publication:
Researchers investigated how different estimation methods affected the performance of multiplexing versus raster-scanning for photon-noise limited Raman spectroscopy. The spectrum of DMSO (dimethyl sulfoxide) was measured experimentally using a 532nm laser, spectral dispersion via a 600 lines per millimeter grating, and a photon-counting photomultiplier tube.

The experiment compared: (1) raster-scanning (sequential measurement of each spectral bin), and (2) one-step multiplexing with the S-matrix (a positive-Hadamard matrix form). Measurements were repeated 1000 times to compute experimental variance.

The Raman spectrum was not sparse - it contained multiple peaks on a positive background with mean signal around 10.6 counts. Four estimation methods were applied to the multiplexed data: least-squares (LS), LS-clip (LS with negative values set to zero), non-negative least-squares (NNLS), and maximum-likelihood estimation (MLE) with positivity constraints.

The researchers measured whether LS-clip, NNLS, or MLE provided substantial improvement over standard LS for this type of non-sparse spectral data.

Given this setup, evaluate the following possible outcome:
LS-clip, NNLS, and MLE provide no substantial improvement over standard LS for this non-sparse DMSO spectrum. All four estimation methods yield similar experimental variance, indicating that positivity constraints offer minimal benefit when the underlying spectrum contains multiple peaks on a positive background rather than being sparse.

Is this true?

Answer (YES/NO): NO